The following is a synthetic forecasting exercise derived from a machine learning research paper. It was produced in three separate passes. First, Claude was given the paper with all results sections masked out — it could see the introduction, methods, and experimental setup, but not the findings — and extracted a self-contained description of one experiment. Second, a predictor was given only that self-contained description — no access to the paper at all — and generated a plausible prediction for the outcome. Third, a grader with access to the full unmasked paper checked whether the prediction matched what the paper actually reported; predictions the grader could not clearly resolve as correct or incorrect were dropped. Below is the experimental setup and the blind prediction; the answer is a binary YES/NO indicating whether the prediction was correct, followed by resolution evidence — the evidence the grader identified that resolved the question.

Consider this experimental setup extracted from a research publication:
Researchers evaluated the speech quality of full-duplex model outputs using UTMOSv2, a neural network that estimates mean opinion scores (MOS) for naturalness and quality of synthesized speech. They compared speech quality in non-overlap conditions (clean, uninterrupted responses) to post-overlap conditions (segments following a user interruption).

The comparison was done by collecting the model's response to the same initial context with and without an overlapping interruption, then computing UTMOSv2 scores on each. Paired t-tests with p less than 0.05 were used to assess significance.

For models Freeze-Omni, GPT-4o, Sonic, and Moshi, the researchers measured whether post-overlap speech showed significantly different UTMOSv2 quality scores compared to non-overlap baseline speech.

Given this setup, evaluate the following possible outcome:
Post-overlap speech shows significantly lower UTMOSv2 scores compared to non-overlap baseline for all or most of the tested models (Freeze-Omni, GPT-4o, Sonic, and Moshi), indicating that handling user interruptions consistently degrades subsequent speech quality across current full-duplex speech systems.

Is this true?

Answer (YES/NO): YES